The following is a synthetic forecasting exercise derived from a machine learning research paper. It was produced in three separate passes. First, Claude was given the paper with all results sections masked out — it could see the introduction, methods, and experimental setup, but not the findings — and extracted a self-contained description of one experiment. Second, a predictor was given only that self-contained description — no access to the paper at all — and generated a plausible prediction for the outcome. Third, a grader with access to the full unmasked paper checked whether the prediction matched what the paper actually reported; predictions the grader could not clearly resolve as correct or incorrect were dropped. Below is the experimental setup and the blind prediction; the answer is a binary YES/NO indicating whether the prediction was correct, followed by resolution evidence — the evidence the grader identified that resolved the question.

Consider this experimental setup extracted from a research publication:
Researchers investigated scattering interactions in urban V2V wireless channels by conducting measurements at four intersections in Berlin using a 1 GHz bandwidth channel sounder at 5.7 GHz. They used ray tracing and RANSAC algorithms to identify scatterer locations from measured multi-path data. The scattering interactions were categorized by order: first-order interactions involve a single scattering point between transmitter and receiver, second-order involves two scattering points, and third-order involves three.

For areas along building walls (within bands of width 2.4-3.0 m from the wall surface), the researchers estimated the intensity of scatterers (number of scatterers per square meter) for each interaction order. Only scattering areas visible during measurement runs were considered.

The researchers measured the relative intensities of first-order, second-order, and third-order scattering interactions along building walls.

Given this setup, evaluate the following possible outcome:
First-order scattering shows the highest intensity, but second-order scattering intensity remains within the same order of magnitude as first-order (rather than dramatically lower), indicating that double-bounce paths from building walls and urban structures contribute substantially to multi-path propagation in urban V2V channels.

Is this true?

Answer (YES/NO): YES